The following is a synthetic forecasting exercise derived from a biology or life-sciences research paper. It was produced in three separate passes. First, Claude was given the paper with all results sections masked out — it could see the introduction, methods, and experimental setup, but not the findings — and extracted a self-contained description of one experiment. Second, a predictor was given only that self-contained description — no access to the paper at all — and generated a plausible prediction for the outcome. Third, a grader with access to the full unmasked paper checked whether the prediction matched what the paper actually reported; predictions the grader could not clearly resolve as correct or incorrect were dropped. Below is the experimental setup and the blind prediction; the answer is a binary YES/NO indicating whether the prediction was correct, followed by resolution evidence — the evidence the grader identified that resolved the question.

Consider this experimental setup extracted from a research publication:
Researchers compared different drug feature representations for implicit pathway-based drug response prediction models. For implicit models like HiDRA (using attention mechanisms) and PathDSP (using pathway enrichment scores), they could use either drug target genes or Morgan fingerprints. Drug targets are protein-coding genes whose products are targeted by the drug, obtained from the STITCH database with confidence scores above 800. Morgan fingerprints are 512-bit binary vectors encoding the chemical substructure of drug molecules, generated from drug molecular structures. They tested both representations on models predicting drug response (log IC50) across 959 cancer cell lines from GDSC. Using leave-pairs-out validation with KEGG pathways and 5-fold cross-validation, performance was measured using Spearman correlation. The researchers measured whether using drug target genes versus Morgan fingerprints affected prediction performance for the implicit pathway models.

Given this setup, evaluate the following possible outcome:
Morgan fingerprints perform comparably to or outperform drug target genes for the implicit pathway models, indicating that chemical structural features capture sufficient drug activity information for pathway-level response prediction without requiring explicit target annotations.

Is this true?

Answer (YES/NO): YES